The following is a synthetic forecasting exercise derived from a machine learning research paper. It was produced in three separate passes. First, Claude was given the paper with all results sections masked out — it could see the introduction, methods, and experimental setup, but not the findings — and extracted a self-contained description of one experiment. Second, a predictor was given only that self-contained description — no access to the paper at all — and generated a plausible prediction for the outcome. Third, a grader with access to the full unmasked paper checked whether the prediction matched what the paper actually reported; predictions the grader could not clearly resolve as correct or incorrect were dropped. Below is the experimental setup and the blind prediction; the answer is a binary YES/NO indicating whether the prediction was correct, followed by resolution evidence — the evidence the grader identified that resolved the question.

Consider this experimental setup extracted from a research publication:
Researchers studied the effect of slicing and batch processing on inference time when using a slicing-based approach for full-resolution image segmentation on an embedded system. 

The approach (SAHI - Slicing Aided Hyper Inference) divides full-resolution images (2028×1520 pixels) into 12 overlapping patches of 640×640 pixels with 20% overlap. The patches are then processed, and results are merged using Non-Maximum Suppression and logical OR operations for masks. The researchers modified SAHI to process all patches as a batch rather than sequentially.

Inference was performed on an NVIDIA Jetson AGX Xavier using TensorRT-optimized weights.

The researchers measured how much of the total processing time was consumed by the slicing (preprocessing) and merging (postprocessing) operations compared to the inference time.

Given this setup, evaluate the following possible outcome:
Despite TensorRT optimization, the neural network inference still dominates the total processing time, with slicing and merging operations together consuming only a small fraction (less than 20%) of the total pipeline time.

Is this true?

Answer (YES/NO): NO